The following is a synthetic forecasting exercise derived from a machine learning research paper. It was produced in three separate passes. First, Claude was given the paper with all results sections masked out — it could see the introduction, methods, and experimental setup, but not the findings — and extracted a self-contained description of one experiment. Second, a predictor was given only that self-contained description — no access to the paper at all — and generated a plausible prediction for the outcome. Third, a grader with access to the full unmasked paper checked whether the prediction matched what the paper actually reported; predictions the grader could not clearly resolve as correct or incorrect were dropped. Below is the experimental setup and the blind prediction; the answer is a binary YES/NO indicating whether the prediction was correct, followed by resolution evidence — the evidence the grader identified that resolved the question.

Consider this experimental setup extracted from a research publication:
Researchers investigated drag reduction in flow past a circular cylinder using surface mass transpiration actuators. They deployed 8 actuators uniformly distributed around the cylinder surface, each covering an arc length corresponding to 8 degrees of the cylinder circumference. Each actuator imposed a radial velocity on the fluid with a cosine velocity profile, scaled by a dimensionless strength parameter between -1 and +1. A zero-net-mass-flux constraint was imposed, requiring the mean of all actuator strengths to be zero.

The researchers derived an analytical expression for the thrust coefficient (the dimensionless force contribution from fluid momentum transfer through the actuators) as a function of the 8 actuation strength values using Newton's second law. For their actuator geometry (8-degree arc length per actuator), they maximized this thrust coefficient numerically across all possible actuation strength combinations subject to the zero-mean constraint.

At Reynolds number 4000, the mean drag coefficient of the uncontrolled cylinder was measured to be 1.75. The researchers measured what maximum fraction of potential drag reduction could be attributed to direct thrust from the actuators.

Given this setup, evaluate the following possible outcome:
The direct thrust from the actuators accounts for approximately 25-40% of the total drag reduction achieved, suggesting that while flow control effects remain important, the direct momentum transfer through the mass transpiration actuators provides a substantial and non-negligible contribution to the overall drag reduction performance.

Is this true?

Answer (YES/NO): NO